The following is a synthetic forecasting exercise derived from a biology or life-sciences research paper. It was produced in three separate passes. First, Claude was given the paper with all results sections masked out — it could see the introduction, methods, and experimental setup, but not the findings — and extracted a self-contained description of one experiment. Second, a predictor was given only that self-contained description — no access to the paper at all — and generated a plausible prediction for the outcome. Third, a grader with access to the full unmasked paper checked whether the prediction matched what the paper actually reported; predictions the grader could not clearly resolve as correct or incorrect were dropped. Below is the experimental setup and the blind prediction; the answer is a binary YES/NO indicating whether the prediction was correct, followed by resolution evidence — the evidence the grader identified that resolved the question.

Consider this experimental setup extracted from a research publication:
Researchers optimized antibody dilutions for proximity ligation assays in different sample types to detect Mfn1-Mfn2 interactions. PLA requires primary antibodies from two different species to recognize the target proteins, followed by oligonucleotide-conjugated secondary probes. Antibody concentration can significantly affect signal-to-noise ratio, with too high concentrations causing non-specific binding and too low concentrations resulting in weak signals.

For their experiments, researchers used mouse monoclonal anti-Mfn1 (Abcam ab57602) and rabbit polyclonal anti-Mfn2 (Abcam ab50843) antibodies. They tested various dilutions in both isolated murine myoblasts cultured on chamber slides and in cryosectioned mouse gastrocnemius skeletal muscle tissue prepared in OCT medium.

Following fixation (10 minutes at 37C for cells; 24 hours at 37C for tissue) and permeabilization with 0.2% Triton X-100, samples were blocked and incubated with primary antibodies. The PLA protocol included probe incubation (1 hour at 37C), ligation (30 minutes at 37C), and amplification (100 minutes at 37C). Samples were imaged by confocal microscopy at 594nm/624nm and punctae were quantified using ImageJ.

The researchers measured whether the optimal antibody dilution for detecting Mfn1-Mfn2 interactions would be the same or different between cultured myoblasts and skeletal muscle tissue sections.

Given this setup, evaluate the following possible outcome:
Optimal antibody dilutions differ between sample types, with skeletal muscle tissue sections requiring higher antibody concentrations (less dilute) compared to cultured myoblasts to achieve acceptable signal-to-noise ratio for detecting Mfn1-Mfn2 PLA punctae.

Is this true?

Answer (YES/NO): YES